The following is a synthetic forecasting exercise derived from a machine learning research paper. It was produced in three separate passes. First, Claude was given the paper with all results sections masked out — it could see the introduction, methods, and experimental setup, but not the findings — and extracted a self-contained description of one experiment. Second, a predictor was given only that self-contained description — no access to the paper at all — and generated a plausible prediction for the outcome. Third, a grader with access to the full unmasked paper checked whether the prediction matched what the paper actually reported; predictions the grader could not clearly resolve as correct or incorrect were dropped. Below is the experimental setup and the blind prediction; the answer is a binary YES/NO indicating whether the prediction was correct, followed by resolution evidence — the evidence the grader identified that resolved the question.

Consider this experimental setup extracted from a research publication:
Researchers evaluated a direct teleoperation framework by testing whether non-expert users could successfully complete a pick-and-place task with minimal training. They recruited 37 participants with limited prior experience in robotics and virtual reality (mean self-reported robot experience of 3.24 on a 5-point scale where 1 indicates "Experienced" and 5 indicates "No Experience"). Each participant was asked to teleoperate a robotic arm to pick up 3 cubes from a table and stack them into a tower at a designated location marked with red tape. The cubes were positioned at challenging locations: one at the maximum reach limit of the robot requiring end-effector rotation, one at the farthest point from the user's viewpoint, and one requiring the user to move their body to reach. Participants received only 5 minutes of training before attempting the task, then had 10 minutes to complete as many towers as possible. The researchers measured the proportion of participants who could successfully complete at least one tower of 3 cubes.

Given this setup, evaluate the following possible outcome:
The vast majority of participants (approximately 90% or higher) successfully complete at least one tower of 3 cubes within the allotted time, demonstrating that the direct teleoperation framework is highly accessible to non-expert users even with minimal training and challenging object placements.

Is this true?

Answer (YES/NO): NO